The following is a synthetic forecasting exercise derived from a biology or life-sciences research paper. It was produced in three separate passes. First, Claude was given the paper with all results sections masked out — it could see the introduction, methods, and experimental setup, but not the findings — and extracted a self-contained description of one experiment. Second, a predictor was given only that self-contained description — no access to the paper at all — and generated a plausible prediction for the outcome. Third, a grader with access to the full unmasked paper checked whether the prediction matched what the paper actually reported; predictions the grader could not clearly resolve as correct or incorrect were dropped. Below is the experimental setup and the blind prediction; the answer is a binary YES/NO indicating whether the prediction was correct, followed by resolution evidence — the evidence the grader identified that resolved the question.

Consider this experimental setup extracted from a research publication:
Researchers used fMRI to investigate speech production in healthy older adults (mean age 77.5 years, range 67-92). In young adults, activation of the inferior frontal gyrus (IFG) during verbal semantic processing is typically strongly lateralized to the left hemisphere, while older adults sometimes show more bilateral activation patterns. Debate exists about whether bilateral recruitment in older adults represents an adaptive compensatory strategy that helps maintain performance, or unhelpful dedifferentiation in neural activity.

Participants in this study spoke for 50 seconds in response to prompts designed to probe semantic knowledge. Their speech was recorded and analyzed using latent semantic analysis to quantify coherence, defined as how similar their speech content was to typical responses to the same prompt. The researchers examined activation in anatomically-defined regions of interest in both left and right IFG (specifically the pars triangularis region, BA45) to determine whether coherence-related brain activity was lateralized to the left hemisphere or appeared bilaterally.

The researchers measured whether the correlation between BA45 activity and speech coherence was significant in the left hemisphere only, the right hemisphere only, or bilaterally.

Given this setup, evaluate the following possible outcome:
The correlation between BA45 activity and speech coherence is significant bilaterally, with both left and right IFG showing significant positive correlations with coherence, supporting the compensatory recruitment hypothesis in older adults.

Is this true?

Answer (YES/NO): YES